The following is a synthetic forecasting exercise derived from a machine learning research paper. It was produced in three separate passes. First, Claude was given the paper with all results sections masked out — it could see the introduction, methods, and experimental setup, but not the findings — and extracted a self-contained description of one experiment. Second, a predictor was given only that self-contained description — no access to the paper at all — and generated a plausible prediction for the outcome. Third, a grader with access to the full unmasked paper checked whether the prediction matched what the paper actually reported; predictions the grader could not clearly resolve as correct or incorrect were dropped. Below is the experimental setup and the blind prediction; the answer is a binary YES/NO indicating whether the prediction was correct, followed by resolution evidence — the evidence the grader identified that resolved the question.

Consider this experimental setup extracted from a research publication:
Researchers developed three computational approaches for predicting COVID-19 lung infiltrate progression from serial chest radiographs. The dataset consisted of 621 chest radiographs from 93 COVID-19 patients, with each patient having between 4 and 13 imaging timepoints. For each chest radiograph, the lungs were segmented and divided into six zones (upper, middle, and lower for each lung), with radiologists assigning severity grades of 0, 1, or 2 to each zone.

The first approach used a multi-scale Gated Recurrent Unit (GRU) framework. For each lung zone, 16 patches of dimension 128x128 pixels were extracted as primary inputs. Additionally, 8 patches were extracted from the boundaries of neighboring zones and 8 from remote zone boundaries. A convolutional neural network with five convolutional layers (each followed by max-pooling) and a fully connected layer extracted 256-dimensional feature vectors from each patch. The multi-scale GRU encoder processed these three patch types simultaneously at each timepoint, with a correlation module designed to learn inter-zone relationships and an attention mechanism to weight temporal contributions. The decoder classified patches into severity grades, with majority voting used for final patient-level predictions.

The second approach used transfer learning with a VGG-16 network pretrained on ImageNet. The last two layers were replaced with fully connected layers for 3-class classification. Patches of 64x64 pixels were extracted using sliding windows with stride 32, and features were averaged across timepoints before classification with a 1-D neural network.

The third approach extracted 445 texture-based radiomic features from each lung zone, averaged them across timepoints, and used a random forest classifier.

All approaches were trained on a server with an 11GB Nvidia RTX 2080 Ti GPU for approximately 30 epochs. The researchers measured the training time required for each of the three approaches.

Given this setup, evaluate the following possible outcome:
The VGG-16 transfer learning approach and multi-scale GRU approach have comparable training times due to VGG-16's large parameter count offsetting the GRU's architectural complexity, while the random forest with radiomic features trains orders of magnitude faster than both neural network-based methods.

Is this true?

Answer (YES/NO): NO